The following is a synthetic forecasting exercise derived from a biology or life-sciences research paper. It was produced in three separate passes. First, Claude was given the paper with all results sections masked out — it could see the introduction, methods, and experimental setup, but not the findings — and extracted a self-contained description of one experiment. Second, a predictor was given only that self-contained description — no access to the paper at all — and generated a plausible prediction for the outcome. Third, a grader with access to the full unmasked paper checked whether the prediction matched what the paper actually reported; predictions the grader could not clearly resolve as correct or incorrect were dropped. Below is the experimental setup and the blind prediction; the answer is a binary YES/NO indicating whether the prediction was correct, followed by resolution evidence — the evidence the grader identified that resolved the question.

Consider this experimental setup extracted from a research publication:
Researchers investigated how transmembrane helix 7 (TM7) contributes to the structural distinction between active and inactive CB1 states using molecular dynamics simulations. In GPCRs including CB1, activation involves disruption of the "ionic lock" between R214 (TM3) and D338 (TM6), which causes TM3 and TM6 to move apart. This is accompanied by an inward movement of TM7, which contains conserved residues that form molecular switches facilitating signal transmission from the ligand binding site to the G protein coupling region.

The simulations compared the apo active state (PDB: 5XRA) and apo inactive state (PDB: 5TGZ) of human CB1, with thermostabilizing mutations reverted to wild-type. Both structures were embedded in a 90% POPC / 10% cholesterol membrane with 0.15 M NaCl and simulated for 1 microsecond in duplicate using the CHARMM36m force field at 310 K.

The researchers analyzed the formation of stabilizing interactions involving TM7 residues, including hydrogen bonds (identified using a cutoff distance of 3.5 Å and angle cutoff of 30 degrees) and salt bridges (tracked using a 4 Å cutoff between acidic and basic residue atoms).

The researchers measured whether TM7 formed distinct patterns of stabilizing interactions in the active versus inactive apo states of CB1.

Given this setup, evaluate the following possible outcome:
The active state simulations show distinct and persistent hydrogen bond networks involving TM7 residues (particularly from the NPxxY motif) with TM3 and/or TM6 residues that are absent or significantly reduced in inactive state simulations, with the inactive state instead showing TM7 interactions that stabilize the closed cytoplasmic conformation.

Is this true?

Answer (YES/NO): NO